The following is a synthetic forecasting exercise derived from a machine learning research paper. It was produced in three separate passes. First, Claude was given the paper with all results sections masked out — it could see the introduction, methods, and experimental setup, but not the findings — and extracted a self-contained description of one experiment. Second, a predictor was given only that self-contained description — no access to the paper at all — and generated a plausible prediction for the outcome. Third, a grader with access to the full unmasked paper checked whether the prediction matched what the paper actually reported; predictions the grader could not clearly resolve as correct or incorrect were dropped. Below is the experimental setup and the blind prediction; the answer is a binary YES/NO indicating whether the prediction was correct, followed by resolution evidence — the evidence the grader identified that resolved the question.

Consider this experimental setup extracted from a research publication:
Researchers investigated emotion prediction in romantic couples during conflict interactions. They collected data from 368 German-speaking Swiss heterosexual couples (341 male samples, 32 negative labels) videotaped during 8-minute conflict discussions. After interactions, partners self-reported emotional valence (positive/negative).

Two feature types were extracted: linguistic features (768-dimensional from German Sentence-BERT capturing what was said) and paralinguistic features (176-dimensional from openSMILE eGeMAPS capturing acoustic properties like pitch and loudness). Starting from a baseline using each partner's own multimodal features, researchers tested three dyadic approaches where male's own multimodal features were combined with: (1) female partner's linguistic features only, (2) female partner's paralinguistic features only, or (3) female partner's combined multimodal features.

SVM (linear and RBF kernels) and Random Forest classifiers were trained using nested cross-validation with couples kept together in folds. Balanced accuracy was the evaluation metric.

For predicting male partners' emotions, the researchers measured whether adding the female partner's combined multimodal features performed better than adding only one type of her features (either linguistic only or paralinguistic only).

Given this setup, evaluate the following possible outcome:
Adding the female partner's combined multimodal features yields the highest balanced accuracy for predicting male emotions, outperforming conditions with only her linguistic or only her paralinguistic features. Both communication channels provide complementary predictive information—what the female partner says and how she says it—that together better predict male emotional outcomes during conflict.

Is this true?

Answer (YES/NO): NO